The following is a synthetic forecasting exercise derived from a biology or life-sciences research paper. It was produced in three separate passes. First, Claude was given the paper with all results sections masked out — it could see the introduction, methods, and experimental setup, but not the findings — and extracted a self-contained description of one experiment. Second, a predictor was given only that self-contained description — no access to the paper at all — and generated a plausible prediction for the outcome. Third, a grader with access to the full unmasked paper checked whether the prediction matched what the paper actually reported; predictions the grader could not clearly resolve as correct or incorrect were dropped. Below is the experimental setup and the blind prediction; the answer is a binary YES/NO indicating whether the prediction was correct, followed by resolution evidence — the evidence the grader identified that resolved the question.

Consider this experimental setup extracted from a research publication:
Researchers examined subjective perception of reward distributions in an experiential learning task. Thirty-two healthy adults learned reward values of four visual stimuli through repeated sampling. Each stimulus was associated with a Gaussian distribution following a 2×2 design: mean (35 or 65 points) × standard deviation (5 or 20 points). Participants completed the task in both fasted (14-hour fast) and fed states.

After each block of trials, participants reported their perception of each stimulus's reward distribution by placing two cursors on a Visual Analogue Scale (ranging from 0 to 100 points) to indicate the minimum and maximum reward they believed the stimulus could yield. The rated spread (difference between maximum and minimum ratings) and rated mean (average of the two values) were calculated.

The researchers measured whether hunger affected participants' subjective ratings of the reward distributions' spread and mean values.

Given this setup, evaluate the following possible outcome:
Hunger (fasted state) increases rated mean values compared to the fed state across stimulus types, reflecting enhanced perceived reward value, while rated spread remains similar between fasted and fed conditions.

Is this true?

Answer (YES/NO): NO